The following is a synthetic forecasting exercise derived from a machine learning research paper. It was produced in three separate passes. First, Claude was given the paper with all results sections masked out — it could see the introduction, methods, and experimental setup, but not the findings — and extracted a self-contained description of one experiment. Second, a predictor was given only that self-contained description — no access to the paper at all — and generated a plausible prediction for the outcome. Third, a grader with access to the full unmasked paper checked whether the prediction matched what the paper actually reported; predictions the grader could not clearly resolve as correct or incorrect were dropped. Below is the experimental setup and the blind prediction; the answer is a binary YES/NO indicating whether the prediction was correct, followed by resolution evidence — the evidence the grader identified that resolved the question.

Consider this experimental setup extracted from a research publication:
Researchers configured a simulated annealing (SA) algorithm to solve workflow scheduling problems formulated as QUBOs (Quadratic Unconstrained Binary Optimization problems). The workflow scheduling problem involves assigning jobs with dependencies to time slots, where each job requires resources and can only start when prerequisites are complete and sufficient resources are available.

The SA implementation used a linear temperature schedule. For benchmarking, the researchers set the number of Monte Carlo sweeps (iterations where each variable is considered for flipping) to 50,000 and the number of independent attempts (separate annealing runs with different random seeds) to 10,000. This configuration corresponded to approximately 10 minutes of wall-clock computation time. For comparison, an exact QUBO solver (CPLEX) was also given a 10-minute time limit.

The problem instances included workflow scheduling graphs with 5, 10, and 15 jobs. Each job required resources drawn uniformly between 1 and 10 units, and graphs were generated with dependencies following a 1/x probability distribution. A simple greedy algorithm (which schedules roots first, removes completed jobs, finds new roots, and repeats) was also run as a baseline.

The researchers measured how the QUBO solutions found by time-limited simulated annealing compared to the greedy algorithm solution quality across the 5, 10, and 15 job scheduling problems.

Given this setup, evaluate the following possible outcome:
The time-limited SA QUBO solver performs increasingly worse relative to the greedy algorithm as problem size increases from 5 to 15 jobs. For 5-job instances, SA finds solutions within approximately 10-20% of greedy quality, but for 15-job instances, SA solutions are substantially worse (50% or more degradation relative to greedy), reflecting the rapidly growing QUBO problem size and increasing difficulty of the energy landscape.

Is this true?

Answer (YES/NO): NO